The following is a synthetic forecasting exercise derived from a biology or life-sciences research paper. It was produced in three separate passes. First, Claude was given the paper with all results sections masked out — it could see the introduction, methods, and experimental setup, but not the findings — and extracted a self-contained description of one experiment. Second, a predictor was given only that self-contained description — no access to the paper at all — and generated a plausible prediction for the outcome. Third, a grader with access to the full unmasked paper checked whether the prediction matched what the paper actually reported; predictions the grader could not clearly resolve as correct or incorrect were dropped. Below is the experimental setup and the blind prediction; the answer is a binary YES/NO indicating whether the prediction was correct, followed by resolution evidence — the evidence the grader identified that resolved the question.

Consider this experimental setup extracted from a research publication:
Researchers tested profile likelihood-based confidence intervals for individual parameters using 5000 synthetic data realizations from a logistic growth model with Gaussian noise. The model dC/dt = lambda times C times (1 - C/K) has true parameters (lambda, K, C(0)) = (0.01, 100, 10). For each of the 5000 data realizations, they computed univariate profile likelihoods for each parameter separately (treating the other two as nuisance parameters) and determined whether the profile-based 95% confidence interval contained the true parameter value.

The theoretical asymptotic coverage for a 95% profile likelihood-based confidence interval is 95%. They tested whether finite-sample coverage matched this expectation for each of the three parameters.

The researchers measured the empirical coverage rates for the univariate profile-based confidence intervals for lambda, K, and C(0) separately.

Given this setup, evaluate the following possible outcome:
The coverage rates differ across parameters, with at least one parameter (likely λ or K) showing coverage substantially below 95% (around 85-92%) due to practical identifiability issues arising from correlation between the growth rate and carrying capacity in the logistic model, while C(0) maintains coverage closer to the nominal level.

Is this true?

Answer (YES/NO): NO